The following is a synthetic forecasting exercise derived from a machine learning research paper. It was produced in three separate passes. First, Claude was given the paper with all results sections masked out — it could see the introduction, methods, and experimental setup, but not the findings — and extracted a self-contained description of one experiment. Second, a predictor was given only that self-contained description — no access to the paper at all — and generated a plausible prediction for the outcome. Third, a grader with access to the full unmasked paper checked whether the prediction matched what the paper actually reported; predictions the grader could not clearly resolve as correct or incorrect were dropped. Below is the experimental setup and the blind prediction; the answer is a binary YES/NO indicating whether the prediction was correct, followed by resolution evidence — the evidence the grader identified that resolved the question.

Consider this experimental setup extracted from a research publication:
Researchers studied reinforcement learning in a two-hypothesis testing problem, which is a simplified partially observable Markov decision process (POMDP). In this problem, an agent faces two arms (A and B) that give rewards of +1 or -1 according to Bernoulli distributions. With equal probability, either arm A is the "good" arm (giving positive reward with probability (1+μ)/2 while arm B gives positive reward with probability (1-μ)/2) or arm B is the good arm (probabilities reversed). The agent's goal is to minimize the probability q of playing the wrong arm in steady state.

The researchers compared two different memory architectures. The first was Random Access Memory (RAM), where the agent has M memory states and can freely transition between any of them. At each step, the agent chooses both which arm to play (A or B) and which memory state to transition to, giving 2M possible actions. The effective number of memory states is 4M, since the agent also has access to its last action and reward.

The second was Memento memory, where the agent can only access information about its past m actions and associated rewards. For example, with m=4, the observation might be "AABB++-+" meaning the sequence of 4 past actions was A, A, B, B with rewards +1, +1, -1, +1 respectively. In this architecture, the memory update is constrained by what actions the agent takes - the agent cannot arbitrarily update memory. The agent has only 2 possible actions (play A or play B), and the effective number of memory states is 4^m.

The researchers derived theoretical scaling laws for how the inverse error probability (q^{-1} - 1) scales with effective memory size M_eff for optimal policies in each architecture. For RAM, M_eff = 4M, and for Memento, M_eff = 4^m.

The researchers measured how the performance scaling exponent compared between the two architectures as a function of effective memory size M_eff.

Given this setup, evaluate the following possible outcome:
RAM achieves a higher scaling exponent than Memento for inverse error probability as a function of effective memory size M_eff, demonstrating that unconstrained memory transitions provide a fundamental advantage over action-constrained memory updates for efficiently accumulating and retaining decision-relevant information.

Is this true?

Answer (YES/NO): YES